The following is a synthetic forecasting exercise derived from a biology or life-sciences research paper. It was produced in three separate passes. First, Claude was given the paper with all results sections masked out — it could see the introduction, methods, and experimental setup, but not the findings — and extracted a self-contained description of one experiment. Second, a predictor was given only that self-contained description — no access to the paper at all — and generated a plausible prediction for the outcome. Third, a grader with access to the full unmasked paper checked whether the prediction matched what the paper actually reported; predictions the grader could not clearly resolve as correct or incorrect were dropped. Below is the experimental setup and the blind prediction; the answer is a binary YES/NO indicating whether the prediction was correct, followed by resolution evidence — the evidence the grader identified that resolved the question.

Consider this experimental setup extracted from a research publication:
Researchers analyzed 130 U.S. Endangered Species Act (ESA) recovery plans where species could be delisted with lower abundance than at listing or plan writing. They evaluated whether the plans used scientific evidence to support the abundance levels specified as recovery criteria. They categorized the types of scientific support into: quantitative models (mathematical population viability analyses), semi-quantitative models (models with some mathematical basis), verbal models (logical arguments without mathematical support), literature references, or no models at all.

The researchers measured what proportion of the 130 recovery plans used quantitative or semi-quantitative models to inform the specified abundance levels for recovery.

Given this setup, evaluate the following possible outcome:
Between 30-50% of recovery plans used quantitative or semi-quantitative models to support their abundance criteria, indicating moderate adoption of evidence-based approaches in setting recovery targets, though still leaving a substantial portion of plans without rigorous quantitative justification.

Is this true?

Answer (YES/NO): NO